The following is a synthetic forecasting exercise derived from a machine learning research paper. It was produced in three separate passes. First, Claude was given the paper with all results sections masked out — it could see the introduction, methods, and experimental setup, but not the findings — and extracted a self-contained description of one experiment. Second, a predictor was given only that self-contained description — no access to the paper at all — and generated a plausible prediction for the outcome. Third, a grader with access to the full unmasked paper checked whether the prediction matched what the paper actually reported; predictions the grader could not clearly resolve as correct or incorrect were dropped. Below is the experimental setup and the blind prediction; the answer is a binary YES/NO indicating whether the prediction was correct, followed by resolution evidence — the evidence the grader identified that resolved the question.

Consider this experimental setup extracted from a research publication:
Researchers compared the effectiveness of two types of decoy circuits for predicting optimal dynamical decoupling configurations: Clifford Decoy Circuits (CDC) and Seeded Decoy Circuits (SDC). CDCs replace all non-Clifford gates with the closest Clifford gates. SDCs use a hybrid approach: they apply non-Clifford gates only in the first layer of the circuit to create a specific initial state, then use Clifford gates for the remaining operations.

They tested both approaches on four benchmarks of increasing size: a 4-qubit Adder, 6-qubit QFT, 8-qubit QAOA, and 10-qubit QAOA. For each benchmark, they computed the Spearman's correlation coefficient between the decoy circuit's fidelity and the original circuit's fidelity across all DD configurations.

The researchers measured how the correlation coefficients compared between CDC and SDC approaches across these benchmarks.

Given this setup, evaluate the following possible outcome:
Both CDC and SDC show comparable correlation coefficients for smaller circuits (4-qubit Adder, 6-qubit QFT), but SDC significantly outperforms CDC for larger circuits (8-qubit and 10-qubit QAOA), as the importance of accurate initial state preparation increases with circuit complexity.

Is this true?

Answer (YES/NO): NO